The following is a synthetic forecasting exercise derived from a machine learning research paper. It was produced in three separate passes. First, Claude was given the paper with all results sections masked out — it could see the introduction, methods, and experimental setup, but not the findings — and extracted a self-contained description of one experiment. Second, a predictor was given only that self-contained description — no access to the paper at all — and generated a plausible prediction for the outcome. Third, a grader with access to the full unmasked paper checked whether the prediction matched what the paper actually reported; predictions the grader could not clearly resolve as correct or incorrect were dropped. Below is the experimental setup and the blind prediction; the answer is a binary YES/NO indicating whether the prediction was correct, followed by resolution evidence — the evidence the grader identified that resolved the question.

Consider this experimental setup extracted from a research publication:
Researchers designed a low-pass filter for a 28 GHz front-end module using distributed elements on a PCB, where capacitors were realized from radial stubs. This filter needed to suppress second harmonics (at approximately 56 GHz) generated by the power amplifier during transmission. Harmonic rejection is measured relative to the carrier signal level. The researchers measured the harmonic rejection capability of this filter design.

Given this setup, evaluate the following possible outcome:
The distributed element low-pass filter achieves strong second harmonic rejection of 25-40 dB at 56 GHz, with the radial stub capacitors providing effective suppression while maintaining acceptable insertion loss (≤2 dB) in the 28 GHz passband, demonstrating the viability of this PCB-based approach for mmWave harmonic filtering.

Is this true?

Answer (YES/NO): YES